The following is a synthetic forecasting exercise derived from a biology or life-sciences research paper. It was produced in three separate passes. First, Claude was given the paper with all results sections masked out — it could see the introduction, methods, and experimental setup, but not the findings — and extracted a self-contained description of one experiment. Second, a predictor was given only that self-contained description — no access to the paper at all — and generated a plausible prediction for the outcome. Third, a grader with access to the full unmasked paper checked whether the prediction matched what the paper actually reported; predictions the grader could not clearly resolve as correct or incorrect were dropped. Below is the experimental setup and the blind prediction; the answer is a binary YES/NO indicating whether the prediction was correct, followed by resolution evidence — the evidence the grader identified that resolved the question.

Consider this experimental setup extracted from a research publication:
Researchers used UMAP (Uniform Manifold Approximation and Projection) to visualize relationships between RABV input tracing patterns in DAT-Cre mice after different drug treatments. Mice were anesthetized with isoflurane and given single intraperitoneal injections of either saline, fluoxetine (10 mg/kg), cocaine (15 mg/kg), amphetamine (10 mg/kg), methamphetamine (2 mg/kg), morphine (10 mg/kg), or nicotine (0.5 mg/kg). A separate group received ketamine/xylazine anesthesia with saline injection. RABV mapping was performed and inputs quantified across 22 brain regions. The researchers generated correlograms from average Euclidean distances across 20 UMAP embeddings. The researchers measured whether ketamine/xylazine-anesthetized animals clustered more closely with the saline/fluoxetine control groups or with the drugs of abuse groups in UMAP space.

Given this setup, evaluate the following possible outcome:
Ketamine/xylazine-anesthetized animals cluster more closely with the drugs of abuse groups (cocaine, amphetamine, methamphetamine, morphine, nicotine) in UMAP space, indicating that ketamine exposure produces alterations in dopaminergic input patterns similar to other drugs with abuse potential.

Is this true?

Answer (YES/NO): YES